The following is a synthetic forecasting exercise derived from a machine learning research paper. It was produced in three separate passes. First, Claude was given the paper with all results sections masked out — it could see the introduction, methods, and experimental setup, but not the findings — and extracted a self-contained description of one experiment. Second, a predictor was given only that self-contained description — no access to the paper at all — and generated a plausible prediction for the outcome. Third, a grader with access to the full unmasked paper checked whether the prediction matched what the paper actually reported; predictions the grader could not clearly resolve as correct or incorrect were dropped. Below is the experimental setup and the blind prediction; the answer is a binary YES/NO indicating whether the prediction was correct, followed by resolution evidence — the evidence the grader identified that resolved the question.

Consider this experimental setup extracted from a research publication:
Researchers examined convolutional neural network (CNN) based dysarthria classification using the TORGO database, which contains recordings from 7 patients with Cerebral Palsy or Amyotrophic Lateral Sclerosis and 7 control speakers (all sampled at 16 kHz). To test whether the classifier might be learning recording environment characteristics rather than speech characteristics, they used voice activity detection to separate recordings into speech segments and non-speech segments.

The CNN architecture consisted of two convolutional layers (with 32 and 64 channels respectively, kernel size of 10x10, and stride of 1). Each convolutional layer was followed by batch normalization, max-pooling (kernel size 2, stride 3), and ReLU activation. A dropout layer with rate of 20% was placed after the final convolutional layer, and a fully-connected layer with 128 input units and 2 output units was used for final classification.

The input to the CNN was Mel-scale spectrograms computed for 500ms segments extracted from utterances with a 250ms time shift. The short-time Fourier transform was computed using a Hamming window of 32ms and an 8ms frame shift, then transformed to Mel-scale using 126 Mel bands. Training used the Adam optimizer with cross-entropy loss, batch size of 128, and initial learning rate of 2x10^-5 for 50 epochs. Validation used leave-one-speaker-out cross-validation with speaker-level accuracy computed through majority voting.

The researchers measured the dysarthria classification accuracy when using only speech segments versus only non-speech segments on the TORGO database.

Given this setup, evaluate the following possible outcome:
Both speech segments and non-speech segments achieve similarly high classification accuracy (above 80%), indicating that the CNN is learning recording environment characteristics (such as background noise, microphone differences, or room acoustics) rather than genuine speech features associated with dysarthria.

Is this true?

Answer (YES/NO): NO